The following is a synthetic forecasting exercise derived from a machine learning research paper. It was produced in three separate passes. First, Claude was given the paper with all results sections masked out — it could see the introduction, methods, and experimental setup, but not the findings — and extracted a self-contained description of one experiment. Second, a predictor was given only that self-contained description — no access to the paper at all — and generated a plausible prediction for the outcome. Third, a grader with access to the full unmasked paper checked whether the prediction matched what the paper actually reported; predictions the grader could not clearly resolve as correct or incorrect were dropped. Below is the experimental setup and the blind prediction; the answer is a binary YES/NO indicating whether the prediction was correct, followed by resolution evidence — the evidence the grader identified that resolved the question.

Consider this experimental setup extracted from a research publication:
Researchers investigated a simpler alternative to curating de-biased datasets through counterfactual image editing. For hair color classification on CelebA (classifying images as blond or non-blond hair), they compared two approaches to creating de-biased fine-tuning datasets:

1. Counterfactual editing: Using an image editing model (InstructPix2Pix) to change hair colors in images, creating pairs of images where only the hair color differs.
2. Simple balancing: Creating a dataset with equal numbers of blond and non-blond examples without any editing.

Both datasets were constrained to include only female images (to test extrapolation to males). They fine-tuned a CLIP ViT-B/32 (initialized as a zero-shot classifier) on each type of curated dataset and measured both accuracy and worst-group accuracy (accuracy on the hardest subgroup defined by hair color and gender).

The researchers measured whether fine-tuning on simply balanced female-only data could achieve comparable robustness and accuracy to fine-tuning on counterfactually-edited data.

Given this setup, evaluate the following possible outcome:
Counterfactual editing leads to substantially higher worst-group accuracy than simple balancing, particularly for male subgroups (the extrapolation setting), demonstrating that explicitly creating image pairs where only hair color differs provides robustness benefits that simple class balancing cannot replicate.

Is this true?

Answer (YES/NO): NO